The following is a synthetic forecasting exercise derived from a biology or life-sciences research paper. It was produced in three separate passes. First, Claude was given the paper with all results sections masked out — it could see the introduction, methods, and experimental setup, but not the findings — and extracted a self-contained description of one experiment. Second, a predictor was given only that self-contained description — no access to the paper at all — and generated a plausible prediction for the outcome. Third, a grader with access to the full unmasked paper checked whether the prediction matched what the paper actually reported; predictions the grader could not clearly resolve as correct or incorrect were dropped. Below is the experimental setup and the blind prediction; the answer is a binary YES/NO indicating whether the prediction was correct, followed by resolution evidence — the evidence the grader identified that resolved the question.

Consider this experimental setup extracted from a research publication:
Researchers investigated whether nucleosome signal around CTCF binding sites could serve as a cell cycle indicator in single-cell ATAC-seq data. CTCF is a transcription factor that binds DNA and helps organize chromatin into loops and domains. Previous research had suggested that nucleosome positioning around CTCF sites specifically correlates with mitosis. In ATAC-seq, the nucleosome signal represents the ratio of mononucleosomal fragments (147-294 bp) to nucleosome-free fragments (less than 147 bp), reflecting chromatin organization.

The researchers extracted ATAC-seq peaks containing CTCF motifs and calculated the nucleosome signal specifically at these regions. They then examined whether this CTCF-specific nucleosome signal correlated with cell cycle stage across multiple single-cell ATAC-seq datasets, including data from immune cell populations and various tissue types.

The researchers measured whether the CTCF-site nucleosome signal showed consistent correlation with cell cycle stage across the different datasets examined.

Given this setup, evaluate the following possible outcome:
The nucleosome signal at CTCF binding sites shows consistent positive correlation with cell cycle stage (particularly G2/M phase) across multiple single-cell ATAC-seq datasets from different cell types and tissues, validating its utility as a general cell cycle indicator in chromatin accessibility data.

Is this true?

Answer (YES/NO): NO